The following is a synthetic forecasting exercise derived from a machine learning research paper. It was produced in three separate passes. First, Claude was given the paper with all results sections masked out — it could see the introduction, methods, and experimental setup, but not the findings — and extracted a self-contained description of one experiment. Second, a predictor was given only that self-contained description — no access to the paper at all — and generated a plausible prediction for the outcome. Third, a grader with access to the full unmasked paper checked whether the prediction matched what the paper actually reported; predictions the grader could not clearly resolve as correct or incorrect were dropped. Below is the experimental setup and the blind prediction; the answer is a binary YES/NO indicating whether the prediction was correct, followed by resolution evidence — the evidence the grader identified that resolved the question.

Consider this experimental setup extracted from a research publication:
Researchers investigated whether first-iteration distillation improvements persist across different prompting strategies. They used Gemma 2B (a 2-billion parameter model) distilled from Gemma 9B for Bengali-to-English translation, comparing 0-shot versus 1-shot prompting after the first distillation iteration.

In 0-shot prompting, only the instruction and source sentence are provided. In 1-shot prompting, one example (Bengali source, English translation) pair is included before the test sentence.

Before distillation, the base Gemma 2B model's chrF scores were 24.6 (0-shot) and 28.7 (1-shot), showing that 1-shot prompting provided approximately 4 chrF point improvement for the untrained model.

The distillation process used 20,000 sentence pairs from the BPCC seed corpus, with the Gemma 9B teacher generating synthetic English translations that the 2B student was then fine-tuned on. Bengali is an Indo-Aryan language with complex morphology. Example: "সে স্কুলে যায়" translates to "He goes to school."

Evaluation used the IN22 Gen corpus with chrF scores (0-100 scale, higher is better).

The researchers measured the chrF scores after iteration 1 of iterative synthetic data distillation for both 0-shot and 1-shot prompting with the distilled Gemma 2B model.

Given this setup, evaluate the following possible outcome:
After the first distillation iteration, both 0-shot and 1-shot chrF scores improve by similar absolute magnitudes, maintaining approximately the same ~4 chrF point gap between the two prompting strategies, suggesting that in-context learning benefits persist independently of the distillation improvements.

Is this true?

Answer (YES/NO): NO